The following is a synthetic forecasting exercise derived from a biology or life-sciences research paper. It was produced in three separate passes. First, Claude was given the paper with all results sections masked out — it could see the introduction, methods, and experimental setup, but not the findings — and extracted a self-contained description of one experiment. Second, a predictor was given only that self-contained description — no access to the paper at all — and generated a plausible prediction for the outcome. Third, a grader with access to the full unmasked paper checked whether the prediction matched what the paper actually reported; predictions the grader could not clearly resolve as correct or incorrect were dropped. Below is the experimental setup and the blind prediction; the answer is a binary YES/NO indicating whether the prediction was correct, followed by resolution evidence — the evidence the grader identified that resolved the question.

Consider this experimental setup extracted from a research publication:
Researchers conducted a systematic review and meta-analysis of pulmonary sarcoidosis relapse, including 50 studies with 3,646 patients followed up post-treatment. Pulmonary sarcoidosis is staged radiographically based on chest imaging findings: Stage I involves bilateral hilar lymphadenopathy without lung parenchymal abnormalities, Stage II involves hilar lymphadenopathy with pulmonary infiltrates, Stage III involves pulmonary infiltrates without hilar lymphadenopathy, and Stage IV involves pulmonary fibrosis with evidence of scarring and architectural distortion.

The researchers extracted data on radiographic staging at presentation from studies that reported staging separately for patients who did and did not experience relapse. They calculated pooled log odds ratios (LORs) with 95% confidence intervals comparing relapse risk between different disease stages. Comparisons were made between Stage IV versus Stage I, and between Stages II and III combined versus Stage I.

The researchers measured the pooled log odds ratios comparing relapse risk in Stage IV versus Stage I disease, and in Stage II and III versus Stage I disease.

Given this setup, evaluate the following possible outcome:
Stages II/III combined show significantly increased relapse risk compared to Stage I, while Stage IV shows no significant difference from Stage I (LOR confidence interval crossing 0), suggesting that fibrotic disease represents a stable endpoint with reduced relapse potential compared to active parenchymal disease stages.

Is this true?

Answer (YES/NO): NO